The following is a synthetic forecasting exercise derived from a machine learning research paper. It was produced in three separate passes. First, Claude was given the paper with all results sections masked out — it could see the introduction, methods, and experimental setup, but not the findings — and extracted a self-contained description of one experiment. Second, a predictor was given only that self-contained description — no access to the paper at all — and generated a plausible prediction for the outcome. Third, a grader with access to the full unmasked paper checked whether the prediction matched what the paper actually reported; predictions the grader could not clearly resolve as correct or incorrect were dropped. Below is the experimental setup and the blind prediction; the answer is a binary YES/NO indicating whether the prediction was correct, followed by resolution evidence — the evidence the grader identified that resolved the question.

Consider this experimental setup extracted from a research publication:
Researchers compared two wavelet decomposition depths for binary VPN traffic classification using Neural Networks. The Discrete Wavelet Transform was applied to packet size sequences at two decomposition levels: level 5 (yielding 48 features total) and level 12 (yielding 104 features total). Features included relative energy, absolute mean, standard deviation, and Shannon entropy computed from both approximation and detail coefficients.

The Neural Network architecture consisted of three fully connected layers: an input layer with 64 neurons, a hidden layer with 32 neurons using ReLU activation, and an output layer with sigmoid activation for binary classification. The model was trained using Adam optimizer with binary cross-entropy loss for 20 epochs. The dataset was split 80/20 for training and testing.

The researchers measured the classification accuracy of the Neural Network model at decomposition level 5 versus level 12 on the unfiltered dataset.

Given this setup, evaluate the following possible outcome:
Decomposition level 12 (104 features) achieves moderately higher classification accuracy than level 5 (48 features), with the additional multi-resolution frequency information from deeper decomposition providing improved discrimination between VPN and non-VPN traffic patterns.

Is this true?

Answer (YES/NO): YES